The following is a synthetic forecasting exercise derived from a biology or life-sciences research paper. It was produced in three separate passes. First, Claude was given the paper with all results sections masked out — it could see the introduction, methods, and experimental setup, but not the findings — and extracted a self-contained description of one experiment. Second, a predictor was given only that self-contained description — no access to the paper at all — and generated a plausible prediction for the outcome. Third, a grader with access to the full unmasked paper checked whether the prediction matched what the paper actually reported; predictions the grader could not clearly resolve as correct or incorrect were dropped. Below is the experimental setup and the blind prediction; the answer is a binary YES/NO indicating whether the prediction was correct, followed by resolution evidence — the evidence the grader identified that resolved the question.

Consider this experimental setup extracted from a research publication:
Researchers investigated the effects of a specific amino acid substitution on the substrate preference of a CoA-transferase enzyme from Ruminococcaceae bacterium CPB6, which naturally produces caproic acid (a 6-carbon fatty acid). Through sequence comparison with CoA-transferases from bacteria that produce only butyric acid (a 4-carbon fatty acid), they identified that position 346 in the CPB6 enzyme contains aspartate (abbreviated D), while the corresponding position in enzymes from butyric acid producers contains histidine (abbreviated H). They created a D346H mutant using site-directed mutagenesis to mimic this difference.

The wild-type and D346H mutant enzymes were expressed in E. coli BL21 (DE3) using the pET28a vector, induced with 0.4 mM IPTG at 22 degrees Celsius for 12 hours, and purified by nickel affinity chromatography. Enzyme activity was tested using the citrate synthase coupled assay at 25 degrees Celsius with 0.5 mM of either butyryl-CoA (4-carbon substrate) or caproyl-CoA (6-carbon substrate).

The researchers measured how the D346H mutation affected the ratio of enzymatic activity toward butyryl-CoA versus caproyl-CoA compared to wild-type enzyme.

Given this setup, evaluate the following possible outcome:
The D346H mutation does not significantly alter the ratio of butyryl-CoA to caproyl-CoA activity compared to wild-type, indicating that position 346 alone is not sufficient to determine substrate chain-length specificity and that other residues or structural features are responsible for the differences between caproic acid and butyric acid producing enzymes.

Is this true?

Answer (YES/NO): NO